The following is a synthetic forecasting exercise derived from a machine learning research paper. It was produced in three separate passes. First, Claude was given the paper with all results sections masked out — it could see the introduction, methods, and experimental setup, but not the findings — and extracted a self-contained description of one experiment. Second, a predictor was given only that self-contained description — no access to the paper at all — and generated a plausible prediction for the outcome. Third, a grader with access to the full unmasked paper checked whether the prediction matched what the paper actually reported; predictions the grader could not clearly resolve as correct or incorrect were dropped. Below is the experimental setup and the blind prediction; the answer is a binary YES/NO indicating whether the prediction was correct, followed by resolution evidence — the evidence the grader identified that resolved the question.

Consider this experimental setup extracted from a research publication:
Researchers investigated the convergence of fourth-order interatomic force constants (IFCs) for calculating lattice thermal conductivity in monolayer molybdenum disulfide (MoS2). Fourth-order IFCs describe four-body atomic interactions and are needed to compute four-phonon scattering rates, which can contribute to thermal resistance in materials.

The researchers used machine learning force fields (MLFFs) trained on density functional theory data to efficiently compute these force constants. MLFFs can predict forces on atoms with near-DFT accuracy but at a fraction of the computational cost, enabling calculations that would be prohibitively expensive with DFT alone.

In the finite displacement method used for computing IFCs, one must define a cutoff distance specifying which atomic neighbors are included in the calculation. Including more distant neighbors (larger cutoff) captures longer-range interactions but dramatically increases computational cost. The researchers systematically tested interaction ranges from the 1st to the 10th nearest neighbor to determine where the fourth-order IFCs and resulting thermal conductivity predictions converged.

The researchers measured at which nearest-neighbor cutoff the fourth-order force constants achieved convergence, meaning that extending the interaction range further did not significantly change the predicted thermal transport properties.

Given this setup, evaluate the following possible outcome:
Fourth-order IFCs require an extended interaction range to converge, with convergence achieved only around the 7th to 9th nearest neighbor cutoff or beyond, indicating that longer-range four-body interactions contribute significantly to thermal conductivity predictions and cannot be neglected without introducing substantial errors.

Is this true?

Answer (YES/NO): NO